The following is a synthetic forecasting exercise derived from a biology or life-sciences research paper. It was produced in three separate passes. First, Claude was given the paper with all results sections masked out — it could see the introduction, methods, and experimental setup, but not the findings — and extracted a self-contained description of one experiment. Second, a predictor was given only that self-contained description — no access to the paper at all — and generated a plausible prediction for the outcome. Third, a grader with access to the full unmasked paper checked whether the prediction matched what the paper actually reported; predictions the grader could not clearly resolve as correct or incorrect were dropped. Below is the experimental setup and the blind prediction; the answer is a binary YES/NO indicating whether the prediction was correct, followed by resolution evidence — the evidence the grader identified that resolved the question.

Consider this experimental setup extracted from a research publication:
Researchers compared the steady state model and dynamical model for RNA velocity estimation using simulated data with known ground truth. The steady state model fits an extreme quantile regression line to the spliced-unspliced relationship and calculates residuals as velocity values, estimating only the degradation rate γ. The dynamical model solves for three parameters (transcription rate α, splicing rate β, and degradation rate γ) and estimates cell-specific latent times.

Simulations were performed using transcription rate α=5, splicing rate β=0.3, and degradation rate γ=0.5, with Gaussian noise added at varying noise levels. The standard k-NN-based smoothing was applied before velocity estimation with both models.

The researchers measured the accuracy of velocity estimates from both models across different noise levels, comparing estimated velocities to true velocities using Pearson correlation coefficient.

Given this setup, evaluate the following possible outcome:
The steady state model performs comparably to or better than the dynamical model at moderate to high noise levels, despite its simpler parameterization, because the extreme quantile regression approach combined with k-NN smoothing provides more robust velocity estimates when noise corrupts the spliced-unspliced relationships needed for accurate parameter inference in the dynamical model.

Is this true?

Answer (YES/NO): YES